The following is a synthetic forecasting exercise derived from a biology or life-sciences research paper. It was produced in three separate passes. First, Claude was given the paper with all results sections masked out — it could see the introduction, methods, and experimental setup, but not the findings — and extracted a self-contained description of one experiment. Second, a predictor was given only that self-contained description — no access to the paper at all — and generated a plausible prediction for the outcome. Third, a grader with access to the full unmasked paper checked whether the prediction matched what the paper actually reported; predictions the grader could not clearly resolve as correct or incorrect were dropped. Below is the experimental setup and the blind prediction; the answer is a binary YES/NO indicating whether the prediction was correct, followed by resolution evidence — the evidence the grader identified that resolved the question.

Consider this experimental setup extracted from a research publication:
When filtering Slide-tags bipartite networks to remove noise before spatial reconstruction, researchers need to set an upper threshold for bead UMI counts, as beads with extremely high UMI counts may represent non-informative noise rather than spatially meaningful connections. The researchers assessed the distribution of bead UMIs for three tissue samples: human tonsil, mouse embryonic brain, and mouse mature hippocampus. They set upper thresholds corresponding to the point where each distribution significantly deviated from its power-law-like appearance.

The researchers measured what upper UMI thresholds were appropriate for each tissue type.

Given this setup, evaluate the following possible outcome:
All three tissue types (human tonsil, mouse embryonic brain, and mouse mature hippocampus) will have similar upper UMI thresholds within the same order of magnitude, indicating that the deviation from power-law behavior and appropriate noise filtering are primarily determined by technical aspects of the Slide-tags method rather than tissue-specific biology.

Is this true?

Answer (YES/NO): NO